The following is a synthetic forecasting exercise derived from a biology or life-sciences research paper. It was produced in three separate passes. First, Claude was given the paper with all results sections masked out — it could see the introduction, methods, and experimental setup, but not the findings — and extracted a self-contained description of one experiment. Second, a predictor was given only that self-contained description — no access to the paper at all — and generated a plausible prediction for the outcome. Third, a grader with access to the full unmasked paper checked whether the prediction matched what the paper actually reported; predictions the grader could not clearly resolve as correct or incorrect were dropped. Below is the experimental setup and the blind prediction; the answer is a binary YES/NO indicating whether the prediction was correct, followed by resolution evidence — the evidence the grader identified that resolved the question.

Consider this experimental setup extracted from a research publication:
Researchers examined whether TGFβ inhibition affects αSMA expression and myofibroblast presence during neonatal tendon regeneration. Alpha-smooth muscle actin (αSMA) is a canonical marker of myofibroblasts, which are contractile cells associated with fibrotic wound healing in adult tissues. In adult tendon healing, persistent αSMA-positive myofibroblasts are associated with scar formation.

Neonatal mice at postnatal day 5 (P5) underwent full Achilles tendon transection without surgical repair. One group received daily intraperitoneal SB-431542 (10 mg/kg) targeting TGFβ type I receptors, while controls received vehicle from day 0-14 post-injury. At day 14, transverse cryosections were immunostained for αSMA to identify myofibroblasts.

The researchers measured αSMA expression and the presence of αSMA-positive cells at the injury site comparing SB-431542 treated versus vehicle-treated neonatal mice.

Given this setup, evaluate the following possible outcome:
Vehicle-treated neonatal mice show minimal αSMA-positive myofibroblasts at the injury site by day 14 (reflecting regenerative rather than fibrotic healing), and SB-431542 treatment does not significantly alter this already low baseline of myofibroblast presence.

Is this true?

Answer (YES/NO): YES